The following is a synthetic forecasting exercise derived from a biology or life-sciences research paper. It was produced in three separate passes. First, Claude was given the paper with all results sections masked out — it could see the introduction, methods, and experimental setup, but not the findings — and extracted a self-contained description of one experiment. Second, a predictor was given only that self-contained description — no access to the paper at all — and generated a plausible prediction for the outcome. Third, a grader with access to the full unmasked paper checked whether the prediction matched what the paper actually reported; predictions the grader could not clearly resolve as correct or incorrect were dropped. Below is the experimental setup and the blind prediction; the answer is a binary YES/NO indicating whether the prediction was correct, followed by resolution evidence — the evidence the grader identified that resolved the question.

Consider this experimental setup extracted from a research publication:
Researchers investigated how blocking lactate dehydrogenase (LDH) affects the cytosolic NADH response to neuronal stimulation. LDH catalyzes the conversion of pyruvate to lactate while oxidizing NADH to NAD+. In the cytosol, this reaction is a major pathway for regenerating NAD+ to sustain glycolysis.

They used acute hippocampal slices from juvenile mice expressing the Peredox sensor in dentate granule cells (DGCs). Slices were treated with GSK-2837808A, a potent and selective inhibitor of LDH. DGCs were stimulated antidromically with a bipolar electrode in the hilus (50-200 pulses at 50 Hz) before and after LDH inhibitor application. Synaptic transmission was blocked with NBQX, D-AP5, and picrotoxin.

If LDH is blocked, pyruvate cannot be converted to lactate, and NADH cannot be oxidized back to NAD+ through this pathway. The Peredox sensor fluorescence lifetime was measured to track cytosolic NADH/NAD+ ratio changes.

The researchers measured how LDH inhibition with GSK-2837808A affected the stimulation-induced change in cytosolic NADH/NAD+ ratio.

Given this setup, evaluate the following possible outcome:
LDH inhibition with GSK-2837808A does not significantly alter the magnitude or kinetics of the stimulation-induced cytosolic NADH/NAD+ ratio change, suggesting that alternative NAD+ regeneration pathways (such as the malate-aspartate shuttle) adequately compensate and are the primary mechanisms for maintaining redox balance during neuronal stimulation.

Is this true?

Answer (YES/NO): NO